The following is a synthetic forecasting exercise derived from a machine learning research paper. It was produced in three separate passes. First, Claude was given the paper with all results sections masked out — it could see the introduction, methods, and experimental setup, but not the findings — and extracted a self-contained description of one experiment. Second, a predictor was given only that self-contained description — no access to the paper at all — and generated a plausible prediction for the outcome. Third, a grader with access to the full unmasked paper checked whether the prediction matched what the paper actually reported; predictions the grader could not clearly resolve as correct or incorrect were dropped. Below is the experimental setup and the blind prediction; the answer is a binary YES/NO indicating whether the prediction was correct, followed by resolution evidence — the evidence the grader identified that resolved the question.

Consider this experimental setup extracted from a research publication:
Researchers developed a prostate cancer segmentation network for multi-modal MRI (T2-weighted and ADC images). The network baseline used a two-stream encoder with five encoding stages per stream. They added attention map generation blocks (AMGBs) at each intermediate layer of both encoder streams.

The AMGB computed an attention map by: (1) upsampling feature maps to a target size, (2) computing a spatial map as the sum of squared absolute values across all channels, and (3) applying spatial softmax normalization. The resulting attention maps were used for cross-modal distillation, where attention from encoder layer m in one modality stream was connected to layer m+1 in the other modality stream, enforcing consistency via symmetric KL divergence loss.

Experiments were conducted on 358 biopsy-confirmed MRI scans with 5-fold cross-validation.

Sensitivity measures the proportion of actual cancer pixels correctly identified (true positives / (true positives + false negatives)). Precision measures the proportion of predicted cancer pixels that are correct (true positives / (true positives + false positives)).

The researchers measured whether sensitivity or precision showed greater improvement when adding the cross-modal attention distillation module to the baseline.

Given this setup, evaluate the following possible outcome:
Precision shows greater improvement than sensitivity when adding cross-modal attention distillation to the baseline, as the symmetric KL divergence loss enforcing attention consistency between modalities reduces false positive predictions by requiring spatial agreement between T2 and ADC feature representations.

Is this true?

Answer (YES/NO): NO